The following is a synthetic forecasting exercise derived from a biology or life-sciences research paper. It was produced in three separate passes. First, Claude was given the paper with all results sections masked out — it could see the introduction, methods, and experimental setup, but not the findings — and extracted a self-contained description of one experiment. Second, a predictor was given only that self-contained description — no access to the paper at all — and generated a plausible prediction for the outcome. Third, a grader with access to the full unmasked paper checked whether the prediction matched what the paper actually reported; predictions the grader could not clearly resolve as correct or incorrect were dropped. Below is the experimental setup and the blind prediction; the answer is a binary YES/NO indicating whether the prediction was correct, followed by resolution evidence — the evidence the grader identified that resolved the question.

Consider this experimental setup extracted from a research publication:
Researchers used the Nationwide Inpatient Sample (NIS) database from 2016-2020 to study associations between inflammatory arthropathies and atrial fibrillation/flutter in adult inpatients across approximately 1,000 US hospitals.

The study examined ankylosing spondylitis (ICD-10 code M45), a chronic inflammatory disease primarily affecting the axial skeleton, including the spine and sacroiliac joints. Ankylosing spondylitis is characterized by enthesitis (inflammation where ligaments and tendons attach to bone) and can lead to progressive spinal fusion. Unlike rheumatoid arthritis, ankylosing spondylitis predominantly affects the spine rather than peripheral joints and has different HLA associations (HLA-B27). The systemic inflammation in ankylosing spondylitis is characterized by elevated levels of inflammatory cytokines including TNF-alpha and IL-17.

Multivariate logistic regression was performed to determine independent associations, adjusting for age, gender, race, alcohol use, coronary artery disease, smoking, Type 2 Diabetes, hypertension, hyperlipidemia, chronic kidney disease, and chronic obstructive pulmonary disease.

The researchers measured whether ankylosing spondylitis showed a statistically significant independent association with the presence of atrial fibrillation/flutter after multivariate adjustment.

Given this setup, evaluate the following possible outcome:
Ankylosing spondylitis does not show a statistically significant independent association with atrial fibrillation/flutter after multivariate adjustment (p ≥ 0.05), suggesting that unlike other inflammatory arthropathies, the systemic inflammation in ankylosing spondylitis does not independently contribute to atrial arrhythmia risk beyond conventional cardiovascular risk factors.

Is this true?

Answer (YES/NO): YES